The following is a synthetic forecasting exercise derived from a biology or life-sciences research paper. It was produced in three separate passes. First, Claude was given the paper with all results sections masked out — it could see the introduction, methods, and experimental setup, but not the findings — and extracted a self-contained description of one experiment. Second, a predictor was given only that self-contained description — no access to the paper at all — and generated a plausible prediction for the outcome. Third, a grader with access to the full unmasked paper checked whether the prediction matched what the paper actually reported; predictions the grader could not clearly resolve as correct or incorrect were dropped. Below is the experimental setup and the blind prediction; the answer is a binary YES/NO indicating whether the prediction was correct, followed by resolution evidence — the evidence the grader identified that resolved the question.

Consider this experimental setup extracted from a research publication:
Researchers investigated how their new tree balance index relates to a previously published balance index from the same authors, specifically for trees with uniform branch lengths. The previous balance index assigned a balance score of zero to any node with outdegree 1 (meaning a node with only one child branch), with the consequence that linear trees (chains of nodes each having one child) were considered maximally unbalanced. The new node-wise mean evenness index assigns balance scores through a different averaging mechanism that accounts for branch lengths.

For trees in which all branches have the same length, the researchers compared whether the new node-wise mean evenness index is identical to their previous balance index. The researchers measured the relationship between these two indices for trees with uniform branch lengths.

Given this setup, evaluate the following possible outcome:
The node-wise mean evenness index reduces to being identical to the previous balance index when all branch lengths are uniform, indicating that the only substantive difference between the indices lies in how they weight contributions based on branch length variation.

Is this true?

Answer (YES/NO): NO